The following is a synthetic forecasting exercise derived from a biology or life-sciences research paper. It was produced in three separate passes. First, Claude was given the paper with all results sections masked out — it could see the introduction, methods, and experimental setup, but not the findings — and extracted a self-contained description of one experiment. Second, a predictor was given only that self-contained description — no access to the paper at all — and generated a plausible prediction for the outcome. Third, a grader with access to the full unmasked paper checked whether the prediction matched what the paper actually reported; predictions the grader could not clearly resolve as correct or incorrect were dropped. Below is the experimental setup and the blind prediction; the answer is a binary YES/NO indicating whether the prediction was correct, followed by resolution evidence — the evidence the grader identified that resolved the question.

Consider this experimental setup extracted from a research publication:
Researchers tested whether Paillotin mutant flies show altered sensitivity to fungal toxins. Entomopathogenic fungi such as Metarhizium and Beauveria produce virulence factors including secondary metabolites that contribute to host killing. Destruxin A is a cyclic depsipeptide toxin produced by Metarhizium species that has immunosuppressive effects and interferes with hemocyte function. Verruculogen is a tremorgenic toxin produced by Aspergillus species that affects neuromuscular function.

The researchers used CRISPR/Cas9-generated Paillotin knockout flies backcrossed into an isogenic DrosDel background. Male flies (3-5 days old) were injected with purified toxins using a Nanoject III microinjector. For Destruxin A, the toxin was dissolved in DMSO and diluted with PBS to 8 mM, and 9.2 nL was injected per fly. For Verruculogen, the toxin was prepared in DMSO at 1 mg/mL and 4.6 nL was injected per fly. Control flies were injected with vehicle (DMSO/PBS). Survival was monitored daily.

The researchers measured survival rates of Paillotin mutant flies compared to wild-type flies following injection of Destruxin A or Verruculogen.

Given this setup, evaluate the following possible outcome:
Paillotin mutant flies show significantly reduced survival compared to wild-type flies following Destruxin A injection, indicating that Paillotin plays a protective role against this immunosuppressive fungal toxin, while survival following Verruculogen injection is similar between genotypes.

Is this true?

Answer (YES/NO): NO